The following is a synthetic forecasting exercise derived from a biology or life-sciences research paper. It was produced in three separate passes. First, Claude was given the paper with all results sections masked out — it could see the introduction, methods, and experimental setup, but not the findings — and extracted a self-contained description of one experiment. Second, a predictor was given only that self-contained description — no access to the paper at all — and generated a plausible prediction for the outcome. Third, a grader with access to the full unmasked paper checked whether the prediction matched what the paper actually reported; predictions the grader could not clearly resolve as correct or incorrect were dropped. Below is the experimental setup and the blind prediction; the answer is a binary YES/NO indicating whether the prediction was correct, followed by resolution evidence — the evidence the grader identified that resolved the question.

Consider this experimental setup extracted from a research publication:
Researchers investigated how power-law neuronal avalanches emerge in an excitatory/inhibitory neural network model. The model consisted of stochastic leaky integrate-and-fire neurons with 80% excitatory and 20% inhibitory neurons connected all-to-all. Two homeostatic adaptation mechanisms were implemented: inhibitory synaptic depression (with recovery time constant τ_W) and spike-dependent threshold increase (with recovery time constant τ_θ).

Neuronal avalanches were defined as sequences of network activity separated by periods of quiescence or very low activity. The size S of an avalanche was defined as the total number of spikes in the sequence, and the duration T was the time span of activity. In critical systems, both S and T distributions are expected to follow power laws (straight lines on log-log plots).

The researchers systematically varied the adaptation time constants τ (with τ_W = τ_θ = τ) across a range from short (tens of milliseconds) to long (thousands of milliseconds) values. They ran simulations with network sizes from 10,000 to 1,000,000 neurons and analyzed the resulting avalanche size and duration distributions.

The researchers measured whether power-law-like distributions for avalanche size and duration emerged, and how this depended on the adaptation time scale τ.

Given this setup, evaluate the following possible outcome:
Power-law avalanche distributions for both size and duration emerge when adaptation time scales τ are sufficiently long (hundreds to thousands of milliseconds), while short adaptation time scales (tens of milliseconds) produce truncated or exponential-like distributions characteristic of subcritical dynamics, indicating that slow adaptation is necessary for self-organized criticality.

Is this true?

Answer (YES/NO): NO